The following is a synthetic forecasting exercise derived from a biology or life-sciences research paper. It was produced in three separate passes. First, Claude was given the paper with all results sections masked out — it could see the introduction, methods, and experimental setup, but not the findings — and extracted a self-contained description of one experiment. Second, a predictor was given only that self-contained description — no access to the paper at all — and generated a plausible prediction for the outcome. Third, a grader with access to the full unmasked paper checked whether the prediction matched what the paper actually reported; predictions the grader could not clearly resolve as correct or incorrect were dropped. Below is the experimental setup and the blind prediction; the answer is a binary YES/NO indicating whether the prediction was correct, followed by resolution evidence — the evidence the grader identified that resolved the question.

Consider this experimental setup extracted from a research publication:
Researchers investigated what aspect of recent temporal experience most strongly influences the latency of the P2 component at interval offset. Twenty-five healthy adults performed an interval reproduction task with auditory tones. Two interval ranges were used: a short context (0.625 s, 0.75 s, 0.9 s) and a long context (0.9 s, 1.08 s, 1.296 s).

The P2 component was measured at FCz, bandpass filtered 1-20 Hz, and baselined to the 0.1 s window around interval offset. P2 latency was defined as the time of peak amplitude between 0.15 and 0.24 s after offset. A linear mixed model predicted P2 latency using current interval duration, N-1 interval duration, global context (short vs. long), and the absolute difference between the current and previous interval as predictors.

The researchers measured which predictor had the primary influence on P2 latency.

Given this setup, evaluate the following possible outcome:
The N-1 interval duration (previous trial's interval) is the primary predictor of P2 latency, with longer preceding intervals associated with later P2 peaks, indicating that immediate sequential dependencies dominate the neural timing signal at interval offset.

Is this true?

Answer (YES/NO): NO